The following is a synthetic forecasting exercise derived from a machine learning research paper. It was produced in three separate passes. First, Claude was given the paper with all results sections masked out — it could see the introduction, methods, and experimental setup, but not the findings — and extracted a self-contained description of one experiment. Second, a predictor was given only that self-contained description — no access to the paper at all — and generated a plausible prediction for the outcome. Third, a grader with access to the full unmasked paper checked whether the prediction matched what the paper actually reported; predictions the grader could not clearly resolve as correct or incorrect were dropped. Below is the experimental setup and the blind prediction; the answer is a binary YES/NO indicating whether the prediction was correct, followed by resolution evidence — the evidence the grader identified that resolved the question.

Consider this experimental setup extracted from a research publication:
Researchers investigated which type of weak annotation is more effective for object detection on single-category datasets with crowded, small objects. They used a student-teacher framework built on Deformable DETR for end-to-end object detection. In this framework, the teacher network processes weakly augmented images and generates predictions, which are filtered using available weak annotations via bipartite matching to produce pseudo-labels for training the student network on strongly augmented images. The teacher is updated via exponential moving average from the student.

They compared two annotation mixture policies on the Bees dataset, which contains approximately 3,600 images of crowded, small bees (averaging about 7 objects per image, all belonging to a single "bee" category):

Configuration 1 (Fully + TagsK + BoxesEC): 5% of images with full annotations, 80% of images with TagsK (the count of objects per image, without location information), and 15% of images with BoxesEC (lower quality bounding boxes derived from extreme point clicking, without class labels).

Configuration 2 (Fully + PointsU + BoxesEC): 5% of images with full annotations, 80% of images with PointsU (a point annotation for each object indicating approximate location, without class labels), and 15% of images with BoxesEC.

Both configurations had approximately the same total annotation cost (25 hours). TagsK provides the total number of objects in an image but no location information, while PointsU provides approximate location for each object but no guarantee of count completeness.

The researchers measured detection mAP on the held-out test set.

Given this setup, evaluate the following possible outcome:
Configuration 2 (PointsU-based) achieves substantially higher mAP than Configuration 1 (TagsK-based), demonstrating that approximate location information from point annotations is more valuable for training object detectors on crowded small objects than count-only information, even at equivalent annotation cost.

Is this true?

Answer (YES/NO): NO